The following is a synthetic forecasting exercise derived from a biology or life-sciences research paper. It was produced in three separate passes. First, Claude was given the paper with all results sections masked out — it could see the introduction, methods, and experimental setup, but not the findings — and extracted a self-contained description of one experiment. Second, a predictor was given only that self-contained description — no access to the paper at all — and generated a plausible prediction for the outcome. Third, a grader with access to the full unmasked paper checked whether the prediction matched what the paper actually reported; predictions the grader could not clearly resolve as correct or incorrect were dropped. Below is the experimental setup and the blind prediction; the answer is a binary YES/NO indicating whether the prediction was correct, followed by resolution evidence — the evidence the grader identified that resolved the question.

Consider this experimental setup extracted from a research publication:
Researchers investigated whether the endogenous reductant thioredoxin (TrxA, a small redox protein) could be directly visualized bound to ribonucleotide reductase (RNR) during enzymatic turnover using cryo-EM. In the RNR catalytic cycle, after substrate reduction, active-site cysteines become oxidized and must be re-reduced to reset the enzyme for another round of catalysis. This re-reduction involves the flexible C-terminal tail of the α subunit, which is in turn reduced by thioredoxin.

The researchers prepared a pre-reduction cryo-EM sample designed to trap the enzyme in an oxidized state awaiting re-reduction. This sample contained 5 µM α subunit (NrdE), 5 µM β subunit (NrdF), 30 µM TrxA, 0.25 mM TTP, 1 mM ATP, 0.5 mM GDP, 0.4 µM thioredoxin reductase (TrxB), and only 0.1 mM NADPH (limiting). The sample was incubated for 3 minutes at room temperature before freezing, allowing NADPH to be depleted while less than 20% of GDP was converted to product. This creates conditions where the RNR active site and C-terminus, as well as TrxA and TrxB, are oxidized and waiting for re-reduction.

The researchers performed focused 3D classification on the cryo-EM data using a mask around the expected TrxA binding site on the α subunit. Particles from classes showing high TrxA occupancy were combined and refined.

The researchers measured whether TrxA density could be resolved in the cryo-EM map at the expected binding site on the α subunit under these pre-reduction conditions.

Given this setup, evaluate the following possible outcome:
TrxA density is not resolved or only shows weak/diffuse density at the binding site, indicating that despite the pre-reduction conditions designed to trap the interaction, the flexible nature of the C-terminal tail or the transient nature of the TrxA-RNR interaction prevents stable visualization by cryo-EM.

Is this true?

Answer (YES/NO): NO